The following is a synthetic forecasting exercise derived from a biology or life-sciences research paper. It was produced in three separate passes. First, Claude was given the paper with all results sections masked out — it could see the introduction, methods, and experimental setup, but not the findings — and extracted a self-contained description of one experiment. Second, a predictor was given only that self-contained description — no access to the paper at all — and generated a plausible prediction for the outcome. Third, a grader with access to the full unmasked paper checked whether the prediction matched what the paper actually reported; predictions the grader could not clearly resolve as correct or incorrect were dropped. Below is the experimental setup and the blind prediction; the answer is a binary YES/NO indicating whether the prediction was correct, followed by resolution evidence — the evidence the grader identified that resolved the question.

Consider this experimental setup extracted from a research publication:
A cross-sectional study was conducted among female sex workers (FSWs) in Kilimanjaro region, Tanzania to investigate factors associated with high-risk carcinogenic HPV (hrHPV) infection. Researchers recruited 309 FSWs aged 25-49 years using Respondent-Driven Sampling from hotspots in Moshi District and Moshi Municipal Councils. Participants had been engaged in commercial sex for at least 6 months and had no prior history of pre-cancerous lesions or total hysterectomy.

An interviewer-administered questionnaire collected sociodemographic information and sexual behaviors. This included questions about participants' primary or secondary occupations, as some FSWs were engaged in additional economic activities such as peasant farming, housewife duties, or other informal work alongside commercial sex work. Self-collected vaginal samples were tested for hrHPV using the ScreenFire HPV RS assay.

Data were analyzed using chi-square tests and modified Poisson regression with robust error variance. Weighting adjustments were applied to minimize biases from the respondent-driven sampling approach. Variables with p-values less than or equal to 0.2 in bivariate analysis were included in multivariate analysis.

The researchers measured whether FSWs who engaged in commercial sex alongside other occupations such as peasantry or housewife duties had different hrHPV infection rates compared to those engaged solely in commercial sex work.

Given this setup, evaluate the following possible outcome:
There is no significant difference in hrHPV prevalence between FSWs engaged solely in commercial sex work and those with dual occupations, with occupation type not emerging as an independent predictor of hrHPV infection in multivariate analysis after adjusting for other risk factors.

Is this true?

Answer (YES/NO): NO